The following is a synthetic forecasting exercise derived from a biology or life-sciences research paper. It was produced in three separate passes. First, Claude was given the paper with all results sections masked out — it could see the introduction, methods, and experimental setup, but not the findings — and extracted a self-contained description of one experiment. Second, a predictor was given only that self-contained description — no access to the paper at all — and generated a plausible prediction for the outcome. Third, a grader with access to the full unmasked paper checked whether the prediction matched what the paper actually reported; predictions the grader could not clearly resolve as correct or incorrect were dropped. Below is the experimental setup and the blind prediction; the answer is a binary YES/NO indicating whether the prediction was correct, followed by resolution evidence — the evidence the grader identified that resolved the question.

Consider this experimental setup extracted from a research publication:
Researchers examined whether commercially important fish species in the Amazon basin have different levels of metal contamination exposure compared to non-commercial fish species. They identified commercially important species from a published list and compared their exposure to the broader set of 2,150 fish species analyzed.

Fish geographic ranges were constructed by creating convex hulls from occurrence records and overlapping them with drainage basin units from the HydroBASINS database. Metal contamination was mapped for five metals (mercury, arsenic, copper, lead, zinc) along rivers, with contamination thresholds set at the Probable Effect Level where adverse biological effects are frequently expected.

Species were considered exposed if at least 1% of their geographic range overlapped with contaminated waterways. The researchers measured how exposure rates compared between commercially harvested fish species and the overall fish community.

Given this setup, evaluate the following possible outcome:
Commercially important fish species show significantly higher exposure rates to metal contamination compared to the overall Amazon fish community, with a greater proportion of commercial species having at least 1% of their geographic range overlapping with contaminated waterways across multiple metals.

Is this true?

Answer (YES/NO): YES